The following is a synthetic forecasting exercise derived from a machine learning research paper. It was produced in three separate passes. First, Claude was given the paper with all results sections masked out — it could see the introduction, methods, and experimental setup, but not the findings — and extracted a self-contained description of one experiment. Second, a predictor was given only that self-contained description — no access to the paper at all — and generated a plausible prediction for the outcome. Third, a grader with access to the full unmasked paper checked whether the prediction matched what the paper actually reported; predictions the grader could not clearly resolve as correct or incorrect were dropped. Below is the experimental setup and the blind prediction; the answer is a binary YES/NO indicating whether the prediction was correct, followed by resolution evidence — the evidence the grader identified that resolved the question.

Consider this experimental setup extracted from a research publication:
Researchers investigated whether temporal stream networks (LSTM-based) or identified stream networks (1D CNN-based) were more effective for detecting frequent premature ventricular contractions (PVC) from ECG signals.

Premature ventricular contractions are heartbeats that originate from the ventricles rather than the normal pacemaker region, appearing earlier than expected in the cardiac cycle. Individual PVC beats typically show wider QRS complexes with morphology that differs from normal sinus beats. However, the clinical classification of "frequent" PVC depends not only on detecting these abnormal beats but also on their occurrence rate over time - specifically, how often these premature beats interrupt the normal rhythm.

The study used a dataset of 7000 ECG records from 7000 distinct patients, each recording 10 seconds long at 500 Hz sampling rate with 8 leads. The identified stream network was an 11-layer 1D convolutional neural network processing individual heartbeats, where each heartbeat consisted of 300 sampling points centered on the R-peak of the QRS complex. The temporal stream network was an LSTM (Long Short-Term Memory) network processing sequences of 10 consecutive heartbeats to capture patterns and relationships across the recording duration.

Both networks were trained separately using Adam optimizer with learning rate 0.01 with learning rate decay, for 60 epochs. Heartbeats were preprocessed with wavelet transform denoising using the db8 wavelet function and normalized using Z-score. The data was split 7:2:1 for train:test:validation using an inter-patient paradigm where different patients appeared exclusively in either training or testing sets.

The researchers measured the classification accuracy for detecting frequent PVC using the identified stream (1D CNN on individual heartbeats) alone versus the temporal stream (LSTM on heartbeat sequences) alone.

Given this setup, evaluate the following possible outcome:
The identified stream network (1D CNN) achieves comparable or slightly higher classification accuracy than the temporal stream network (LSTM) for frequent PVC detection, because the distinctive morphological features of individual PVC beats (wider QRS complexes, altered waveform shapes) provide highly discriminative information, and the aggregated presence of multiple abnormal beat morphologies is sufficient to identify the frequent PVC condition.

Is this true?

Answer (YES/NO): NO